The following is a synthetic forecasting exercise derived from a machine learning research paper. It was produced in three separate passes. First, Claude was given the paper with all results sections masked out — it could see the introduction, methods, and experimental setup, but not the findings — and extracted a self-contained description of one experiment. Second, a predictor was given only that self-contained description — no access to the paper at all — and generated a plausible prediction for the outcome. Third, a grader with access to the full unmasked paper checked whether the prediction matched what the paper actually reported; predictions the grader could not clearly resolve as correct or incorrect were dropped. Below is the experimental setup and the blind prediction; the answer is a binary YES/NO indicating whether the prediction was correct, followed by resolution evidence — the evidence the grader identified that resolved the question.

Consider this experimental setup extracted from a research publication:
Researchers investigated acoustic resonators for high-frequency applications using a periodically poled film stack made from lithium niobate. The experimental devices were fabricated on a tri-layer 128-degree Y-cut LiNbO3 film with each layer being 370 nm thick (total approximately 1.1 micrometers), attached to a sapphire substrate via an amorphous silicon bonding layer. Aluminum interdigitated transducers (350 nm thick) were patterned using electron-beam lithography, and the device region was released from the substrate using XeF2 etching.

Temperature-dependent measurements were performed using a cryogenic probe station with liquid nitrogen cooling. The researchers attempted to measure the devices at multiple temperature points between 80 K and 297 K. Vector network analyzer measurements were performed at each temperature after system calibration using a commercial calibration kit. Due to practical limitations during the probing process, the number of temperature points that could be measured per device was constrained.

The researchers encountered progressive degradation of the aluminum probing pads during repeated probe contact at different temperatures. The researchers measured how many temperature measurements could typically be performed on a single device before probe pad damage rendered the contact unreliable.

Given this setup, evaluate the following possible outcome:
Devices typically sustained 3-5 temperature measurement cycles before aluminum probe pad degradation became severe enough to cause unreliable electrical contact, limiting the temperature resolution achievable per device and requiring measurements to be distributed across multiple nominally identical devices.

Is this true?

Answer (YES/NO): YES